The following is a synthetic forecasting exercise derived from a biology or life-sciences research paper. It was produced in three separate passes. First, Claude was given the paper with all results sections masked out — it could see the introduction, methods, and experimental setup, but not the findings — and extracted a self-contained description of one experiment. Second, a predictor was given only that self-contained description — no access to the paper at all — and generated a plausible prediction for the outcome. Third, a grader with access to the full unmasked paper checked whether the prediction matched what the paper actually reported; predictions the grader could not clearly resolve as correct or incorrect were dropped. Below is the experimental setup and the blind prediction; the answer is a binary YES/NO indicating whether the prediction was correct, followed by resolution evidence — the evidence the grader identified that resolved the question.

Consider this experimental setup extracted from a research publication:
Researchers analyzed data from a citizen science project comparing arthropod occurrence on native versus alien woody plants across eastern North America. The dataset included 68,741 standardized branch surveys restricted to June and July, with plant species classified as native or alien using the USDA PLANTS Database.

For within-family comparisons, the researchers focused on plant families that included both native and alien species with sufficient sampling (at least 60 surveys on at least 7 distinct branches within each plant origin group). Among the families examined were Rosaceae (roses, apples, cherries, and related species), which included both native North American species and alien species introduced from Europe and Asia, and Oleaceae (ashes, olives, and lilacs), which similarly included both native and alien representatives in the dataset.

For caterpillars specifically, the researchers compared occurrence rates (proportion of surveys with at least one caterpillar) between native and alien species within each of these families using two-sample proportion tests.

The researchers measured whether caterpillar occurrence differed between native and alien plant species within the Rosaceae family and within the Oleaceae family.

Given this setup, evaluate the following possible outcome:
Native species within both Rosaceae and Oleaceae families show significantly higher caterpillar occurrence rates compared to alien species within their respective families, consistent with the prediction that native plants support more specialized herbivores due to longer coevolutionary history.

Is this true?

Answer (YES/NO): NO